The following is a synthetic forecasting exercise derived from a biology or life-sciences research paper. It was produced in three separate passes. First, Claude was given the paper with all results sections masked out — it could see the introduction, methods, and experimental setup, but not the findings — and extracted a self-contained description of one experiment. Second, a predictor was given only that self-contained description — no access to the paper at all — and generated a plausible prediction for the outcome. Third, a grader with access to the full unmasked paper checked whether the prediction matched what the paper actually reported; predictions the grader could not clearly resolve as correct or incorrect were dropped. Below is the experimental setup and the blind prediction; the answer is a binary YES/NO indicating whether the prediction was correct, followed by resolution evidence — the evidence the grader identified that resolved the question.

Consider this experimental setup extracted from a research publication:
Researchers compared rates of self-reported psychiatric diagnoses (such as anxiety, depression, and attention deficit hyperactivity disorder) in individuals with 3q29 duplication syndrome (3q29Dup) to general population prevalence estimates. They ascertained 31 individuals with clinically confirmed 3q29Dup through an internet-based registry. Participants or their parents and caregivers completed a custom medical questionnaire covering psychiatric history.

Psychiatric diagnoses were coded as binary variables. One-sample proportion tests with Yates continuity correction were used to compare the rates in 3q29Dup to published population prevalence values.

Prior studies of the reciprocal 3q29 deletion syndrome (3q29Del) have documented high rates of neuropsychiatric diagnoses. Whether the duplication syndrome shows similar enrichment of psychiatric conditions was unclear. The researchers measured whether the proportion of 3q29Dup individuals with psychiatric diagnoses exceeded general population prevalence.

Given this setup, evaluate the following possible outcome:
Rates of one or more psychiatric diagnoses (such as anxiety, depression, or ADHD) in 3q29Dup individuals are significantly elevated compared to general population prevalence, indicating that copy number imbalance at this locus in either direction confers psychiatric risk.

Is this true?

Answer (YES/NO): YES